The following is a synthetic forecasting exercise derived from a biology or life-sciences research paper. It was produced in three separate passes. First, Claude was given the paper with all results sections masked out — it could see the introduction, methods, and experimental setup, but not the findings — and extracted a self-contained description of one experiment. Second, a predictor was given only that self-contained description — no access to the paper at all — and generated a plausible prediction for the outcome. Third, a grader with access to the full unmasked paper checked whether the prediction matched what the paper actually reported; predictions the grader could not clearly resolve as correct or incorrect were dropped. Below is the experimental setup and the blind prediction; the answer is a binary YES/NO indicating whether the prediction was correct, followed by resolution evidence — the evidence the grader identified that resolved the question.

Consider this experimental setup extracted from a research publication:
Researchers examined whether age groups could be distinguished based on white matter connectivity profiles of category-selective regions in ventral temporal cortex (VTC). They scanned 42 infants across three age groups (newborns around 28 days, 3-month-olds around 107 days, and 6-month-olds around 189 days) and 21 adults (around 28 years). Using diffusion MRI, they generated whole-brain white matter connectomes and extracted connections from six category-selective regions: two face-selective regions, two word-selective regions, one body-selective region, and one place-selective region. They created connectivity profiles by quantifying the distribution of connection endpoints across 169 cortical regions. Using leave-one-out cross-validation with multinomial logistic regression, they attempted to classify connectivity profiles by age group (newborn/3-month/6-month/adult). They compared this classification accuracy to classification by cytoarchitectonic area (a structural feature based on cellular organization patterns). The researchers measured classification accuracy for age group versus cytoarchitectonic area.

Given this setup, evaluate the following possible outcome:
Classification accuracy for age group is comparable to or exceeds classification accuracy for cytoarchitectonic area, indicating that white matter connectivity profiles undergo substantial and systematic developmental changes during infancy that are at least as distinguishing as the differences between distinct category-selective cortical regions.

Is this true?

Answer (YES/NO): NO